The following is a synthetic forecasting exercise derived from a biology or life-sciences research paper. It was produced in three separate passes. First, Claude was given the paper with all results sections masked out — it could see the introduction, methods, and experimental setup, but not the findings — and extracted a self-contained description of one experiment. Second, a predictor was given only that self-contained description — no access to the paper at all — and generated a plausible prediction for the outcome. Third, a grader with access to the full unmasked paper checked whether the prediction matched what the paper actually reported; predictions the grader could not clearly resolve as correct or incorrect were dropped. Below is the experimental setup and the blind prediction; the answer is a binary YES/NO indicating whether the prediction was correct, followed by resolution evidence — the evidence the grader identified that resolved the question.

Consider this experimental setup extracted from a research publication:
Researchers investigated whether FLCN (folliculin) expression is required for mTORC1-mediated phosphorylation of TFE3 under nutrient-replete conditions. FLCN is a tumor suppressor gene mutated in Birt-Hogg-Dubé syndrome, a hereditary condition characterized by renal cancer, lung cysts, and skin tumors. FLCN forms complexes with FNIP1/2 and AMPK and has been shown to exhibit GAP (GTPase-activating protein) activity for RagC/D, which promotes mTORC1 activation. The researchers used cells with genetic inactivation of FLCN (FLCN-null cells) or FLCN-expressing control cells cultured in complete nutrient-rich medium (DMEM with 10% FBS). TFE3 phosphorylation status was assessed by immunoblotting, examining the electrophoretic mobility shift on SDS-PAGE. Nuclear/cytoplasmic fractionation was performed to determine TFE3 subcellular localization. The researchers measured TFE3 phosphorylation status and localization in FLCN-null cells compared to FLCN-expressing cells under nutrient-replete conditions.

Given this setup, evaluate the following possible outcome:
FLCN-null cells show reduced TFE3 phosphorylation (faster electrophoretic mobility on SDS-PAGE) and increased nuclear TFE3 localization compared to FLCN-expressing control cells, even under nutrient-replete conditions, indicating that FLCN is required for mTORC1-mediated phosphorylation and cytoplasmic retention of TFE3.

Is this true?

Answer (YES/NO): YES